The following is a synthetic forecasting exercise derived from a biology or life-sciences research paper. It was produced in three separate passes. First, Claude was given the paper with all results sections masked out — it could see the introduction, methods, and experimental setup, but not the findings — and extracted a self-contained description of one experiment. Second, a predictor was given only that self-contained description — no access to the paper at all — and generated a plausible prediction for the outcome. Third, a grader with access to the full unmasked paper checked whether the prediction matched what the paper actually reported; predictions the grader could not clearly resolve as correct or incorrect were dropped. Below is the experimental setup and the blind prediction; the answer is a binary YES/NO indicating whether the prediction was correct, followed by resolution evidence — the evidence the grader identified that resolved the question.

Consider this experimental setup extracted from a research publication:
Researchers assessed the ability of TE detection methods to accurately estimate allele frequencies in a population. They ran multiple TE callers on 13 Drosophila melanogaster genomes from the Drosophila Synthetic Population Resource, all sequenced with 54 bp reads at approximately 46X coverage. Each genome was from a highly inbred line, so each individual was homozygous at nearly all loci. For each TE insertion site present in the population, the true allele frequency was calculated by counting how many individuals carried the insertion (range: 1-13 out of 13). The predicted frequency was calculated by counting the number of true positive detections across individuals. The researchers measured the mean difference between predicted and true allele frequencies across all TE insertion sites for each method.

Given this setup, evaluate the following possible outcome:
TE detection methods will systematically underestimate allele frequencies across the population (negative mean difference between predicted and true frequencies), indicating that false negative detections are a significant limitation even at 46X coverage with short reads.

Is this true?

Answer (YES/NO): YES